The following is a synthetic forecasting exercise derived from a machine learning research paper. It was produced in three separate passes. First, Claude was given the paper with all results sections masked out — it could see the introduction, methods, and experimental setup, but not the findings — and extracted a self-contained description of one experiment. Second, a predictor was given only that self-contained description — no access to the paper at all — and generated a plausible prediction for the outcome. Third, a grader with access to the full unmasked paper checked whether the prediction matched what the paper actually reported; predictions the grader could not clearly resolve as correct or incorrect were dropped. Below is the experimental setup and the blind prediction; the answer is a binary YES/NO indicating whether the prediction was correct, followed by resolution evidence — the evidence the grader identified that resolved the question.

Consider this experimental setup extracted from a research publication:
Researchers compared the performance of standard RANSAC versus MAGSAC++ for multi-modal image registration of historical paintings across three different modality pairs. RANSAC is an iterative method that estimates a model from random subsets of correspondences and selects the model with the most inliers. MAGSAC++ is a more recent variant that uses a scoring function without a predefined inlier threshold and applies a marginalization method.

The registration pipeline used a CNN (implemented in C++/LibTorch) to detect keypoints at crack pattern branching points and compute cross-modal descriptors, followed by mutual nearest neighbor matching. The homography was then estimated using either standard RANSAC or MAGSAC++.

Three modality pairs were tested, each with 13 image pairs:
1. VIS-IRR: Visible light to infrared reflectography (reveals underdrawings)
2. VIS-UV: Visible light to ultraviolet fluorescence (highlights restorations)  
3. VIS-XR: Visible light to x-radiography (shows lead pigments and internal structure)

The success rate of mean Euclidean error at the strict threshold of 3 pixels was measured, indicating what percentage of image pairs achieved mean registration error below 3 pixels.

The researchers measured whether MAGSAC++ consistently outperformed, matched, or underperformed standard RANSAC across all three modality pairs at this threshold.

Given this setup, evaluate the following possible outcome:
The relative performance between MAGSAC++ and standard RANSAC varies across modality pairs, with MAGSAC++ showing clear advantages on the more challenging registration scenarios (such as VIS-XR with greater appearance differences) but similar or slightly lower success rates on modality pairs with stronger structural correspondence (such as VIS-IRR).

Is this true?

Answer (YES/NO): YES